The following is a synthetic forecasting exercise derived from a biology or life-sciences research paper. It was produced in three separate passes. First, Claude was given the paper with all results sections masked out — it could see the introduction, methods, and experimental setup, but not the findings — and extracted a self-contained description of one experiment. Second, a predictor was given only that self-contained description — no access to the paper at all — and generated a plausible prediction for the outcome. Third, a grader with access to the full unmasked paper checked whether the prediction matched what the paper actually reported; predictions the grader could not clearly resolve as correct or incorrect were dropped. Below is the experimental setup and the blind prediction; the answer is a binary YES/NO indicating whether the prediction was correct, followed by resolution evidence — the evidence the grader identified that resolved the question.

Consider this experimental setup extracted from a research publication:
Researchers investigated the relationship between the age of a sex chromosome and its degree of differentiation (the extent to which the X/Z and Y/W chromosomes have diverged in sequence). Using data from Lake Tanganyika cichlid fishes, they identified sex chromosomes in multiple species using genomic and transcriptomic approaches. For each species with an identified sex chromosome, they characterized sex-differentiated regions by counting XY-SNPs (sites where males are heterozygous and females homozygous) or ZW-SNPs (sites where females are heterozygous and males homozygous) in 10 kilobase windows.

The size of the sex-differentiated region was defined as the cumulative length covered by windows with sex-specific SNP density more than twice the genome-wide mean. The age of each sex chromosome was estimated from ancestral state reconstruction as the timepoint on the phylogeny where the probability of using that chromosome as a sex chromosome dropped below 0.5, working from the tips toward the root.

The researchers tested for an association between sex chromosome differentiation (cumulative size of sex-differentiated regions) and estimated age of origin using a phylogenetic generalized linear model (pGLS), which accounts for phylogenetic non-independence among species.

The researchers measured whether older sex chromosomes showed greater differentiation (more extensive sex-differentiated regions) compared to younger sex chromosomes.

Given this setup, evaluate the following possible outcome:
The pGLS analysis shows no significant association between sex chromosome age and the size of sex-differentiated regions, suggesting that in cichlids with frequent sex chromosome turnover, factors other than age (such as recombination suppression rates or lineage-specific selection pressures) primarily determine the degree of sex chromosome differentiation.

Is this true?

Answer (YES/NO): YES